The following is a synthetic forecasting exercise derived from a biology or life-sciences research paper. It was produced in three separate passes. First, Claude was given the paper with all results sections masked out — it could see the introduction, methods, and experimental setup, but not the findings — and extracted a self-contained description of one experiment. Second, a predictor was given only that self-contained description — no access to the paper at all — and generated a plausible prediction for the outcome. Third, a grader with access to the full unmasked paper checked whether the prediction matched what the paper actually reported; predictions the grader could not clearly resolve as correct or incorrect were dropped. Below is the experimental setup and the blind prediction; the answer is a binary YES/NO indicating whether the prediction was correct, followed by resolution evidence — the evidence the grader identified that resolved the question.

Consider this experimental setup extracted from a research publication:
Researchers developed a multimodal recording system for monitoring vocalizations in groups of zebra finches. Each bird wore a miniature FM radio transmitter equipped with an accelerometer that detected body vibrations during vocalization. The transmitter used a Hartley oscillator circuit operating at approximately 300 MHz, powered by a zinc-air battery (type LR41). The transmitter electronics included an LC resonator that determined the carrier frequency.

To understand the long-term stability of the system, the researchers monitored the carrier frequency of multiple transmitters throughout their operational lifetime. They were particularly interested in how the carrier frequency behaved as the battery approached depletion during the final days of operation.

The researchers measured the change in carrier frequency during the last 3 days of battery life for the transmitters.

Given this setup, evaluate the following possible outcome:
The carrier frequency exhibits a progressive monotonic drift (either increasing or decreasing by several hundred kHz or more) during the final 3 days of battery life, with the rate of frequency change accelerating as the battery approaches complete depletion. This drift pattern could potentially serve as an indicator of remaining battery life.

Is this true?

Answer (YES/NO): NO